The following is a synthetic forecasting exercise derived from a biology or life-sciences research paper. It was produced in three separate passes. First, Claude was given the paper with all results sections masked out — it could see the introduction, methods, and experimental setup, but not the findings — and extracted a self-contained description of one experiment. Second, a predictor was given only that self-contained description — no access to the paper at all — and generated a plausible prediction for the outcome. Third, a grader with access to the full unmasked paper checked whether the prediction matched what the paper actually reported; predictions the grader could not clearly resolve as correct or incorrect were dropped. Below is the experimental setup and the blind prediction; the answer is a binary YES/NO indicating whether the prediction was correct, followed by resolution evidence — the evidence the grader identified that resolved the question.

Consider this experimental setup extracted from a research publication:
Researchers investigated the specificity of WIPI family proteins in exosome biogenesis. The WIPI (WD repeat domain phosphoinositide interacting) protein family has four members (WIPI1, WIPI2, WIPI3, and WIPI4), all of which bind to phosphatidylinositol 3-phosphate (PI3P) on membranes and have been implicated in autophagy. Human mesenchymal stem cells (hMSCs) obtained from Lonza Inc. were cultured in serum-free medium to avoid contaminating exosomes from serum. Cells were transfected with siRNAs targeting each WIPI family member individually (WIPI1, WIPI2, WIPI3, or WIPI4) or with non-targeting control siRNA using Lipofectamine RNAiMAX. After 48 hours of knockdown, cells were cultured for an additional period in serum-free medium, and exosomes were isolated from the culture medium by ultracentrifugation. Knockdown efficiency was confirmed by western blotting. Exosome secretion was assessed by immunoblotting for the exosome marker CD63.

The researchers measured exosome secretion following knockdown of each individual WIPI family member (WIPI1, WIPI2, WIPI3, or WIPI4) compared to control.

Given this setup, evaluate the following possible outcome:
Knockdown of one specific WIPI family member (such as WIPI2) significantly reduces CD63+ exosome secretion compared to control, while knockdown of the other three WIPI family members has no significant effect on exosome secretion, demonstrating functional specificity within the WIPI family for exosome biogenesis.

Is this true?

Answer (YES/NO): NO